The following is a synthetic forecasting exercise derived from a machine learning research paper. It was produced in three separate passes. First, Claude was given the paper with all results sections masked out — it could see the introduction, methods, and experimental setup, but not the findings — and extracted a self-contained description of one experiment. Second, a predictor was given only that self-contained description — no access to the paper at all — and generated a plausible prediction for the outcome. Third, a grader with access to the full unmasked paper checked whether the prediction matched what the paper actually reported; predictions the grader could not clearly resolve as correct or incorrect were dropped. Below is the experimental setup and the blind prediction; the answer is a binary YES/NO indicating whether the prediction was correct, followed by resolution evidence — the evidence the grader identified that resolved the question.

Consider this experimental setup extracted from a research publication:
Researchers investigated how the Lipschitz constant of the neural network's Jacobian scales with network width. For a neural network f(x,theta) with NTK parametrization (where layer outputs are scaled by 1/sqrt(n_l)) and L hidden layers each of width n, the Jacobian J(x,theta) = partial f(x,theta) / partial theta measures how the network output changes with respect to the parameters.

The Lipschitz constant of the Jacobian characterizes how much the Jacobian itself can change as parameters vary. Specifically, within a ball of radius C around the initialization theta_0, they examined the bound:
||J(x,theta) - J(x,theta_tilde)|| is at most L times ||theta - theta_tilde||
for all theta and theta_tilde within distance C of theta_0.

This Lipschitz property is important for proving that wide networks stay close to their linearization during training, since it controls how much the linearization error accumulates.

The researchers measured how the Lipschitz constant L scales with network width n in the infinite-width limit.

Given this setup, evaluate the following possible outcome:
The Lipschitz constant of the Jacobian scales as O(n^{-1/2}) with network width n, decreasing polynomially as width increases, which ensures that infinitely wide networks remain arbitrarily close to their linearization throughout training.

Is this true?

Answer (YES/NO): YES